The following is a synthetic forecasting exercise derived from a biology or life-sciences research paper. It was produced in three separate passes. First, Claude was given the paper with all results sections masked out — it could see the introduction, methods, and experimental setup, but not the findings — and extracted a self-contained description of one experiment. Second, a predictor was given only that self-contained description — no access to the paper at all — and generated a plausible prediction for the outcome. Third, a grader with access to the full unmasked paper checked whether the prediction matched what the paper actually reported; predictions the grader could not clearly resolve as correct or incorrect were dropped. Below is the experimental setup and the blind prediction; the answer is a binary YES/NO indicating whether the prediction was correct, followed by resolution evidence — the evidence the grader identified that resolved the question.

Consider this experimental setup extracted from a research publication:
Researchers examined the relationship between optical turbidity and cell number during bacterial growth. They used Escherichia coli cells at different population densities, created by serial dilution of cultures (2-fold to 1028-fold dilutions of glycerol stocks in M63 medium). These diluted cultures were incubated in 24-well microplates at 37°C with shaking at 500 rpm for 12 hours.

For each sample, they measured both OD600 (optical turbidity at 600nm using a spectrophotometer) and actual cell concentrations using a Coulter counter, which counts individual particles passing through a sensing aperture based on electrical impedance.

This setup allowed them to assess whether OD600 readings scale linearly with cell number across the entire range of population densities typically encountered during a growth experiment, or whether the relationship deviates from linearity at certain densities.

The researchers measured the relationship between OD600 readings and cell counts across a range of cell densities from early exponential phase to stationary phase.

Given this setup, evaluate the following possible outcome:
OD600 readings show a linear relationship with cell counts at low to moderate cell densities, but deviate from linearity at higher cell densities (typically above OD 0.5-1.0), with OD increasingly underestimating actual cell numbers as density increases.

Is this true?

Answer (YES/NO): NO